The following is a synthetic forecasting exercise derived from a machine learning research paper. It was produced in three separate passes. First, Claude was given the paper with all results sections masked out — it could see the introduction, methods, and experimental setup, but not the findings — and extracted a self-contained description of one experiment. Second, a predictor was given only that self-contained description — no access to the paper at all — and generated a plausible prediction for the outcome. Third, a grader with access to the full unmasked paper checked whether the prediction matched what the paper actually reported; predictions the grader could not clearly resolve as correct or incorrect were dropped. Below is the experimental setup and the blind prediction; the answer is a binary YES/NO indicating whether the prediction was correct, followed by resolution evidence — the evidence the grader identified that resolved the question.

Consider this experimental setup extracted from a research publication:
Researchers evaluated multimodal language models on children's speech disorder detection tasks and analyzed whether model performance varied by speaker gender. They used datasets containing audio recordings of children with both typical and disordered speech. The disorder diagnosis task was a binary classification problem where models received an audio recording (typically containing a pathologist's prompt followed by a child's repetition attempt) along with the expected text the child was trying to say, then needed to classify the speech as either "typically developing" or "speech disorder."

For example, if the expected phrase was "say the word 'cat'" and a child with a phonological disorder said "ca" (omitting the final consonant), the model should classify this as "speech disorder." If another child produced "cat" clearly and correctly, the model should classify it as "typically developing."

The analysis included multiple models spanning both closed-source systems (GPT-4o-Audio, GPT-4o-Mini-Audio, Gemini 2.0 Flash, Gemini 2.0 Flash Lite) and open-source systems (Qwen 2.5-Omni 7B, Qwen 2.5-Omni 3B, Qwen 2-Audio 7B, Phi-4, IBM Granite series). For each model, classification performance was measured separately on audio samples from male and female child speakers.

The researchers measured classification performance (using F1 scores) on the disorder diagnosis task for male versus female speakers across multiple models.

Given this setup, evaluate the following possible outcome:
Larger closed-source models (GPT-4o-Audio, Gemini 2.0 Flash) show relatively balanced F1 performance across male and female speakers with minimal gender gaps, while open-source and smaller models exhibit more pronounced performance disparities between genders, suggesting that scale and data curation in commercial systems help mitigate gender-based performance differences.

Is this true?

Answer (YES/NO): NO